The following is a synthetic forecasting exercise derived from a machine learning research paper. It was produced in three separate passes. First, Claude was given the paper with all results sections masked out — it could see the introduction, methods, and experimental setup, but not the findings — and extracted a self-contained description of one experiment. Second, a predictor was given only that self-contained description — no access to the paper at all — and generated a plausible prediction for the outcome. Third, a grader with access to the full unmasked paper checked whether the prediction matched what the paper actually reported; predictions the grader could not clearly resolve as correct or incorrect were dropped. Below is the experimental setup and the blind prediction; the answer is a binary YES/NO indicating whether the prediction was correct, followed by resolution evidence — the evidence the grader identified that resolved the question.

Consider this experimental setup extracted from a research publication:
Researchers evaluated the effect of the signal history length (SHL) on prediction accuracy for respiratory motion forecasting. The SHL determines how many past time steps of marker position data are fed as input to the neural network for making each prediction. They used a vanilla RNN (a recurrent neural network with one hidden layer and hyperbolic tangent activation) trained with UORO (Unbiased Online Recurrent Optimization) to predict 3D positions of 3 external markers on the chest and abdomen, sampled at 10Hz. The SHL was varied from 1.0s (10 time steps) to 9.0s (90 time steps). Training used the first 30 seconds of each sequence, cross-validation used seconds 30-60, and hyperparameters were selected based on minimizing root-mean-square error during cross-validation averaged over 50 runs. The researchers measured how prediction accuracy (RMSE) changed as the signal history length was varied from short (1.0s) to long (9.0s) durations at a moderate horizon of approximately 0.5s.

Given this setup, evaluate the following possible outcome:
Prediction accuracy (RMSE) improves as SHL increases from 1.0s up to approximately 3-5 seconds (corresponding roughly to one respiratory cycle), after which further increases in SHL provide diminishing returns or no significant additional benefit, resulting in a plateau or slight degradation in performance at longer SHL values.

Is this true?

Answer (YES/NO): NO